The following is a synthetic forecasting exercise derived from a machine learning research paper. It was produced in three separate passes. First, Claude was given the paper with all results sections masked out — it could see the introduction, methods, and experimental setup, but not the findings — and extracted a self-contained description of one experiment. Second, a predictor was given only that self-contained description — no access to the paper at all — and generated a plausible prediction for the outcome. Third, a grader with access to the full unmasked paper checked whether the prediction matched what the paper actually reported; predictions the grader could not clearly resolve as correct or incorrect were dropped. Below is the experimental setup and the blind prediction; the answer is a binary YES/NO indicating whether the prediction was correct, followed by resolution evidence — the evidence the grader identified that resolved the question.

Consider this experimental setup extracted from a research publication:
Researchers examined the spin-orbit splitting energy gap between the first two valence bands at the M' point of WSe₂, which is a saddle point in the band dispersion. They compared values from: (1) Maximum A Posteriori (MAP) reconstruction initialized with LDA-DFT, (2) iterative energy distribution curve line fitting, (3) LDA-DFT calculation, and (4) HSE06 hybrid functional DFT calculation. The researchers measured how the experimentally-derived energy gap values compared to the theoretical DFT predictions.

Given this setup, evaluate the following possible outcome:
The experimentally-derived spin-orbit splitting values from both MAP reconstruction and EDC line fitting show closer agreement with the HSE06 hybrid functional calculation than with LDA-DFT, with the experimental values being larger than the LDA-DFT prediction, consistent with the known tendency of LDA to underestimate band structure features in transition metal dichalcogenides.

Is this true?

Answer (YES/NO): NO